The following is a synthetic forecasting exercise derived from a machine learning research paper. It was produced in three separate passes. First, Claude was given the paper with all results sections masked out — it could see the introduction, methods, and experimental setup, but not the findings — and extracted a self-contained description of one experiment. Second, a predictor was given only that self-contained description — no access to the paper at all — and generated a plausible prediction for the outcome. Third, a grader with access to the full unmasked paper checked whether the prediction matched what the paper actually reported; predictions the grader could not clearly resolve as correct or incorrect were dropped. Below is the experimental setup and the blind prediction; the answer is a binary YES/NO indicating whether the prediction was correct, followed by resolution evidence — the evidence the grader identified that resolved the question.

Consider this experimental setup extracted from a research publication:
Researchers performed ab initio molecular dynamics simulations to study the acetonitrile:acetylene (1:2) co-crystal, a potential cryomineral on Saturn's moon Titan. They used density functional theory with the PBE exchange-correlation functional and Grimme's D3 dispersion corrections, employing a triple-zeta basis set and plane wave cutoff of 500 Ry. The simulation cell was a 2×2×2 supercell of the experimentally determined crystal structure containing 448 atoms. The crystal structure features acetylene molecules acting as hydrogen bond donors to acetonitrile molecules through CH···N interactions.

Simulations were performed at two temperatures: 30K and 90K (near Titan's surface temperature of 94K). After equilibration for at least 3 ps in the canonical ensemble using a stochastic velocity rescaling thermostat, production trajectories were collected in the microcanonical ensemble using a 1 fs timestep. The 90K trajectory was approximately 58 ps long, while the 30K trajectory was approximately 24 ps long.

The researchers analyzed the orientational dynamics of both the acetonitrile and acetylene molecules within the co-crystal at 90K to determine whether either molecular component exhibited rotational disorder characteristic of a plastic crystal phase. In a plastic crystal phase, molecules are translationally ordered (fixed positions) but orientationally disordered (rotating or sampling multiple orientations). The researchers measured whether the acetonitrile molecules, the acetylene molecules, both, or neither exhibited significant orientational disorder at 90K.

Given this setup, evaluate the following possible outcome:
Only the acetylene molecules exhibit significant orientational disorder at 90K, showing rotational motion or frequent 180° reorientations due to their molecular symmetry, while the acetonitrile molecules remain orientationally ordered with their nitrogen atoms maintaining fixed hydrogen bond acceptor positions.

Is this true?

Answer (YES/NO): NO